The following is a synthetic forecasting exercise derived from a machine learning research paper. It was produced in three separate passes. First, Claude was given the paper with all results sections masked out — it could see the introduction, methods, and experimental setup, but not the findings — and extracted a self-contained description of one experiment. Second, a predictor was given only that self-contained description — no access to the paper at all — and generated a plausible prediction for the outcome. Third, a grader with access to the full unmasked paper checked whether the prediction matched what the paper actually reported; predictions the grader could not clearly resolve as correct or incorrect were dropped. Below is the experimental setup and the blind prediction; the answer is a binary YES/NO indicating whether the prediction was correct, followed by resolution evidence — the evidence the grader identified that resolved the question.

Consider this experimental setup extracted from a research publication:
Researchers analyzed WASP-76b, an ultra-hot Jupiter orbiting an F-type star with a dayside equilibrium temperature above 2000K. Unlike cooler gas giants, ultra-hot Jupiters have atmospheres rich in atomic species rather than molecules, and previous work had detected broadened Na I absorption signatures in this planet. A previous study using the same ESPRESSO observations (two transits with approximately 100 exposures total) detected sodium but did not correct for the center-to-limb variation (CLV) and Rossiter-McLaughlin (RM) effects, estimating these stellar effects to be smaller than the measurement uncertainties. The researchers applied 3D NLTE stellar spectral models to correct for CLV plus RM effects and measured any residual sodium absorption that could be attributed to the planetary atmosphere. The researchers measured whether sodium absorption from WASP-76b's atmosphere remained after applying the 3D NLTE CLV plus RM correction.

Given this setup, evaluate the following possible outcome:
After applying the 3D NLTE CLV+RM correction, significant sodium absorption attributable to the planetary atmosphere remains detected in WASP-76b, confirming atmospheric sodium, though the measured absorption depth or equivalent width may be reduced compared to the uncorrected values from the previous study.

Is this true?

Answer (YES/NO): NO